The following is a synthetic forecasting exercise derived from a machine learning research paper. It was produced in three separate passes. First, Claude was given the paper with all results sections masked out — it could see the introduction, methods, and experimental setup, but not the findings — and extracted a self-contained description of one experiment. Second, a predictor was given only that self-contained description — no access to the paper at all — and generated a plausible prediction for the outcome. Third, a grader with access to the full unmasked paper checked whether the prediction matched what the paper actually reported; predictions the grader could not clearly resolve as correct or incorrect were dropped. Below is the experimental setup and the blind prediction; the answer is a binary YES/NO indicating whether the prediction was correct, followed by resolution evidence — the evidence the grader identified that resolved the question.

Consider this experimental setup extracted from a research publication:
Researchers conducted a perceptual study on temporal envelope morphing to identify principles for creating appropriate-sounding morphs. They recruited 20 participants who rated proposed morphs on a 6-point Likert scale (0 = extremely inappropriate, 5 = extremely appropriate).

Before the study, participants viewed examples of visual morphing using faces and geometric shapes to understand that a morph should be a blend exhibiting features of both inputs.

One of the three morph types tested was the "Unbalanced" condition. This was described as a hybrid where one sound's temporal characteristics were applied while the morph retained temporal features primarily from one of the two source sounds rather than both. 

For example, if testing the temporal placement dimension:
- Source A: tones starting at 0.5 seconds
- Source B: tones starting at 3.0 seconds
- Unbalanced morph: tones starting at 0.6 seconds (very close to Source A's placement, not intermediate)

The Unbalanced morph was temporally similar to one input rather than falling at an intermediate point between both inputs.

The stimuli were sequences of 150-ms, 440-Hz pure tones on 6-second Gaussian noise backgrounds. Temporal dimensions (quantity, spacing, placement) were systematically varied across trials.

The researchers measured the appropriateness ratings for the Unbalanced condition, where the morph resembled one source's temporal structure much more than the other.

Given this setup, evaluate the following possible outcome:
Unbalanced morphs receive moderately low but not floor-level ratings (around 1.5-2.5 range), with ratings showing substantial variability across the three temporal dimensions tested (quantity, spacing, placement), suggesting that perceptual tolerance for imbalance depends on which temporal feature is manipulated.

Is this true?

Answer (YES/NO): NO